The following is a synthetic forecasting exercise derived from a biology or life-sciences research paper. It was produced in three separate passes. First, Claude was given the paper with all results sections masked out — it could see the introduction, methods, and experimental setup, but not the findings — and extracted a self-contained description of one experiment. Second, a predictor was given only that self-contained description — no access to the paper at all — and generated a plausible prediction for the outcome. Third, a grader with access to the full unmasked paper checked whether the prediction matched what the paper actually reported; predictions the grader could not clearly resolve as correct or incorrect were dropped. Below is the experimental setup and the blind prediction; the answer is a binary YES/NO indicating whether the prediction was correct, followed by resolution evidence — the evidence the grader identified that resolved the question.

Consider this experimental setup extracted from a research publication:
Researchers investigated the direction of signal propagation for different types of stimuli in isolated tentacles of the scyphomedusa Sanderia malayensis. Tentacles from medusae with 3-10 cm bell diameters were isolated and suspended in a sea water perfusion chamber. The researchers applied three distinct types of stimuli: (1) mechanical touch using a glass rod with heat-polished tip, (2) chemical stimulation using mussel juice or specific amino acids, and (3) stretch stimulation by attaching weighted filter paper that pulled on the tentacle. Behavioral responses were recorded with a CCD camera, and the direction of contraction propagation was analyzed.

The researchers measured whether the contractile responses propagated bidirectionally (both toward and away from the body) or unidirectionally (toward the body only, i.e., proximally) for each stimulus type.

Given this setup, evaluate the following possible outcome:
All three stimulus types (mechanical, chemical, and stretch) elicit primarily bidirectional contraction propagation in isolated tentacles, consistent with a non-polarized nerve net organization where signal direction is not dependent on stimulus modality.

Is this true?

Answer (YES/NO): NO